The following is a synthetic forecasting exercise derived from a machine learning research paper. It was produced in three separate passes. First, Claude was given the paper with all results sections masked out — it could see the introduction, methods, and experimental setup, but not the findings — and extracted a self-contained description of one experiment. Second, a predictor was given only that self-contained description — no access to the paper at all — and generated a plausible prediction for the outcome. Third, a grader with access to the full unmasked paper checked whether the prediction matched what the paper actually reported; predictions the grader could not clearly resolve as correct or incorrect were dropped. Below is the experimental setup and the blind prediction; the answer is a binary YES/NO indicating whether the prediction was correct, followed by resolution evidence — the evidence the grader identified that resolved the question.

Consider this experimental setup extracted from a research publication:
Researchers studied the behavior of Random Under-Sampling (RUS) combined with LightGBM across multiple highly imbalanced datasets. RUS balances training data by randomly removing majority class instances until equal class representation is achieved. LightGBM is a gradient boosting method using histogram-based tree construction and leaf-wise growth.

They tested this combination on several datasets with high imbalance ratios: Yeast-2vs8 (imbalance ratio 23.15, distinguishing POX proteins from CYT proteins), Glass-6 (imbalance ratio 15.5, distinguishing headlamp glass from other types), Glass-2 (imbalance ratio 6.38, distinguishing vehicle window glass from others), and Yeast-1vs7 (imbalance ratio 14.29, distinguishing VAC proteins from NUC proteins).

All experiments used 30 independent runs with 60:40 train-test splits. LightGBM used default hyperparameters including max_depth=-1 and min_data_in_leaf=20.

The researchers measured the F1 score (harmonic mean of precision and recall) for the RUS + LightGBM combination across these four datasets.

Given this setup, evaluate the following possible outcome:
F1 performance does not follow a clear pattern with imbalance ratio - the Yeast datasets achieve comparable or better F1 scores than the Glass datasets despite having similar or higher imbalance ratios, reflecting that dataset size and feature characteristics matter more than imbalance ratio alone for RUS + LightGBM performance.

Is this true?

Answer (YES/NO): NO